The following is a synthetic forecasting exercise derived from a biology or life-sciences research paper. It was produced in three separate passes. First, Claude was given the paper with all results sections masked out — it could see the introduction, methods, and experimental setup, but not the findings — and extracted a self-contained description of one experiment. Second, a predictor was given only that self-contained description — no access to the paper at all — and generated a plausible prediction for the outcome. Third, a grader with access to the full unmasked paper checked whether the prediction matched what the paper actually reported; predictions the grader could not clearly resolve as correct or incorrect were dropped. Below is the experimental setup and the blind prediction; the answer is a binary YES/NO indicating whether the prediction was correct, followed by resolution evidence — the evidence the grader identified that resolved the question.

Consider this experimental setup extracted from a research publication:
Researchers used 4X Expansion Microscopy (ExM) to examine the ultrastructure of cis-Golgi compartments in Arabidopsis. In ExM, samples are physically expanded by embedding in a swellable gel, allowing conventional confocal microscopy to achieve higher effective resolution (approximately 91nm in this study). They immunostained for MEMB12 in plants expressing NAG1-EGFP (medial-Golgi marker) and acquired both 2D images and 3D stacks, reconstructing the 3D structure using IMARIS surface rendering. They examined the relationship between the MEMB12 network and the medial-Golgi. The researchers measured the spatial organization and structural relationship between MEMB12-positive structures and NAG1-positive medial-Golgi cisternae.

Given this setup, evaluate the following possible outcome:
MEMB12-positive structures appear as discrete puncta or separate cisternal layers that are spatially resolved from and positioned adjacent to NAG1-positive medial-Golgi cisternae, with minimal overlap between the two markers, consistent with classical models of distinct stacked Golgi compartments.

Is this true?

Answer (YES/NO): NO